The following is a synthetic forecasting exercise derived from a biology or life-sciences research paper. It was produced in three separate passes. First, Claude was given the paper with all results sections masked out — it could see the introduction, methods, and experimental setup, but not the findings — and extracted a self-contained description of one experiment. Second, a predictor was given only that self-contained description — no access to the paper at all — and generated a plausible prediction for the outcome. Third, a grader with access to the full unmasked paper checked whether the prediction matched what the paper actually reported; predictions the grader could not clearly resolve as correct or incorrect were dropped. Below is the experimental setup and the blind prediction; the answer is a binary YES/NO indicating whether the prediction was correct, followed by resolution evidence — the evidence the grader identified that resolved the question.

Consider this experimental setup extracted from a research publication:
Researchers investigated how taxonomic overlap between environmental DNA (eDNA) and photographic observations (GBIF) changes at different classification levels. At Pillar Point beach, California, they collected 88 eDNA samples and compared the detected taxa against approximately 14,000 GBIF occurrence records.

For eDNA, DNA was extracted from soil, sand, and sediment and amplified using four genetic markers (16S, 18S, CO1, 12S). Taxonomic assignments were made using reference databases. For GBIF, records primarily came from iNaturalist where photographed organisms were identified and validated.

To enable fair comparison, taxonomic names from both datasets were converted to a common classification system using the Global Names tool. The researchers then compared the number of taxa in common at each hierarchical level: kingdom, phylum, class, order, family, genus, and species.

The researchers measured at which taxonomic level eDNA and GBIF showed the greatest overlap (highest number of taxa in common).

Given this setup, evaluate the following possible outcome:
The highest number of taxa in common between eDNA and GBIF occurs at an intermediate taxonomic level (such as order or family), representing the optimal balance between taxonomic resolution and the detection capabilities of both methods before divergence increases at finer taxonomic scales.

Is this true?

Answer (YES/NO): YES